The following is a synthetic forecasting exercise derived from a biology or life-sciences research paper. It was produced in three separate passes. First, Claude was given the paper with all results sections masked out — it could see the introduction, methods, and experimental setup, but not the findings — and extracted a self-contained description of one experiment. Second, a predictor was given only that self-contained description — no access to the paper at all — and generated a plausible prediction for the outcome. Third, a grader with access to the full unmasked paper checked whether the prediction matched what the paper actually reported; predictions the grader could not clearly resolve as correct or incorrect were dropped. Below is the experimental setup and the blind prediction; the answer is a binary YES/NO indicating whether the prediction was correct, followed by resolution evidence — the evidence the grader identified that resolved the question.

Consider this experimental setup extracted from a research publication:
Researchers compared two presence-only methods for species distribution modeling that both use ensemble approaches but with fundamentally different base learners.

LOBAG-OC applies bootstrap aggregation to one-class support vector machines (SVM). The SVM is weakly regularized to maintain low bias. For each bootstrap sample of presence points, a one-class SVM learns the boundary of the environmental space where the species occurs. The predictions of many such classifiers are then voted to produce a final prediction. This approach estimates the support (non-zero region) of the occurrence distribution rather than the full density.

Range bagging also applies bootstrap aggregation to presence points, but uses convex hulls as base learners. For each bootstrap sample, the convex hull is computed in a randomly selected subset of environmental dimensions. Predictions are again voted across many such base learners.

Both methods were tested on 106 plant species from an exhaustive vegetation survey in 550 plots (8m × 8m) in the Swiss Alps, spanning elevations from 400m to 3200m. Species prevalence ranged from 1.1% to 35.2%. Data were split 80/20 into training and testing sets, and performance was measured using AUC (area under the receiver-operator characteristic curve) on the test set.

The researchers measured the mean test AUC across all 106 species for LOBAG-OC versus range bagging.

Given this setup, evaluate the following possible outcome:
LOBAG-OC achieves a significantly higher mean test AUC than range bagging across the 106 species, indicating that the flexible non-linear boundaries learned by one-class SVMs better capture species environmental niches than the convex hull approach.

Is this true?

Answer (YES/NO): NO